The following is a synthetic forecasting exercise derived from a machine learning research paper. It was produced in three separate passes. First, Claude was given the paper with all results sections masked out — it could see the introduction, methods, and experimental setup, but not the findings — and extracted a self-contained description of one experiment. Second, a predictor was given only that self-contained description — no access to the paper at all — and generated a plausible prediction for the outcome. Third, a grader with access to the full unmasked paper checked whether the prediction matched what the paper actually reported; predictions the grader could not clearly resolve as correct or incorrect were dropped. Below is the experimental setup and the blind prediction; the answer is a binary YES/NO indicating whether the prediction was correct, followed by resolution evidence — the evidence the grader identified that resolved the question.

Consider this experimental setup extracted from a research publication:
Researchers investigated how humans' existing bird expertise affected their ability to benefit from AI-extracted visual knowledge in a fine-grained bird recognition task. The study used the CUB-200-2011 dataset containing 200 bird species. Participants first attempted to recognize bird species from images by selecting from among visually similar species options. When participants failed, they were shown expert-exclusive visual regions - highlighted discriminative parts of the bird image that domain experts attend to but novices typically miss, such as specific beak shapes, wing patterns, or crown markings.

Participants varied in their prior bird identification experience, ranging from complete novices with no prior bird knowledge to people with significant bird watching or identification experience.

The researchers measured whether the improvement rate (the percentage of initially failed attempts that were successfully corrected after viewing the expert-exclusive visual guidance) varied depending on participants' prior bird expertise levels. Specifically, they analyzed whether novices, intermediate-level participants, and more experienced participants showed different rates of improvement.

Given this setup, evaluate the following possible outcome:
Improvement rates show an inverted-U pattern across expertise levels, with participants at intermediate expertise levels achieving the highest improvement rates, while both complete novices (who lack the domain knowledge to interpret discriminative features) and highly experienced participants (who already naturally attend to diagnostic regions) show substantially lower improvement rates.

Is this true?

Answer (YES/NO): NO